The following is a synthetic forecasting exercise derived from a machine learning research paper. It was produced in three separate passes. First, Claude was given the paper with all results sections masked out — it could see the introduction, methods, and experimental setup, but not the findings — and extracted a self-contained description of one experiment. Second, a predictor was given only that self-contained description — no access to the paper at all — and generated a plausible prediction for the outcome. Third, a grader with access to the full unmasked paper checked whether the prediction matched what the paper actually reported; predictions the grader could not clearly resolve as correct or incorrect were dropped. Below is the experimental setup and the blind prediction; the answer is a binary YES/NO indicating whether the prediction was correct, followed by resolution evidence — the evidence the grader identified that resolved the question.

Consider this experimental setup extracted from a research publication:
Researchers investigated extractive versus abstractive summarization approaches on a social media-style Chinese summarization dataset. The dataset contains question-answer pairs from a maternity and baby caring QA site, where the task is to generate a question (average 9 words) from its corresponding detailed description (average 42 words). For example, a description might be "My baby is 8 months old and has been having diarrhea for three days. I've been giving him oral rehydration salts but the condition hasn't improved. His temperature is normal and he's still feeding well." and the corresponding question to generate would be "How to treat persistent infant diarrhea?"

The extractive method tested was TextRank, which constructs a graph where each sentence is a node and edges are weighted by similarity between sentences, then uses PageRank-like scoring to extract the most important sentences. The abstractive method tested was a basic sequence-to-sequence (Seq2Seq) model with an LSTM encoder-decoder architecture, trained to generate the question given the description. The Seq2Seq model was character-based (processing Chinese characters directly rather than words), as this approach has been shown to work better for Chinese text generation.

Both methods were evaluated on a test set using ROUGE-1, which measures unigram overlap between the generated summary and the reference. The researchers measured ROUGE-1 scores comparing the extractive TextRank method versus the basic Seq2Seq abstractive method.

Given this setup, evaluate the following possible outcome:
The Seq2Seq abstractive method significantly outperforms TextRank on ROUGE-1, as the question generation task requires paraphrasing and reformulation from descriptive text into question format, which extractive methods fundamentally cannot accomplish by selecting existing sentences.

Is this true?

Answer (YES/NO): NO